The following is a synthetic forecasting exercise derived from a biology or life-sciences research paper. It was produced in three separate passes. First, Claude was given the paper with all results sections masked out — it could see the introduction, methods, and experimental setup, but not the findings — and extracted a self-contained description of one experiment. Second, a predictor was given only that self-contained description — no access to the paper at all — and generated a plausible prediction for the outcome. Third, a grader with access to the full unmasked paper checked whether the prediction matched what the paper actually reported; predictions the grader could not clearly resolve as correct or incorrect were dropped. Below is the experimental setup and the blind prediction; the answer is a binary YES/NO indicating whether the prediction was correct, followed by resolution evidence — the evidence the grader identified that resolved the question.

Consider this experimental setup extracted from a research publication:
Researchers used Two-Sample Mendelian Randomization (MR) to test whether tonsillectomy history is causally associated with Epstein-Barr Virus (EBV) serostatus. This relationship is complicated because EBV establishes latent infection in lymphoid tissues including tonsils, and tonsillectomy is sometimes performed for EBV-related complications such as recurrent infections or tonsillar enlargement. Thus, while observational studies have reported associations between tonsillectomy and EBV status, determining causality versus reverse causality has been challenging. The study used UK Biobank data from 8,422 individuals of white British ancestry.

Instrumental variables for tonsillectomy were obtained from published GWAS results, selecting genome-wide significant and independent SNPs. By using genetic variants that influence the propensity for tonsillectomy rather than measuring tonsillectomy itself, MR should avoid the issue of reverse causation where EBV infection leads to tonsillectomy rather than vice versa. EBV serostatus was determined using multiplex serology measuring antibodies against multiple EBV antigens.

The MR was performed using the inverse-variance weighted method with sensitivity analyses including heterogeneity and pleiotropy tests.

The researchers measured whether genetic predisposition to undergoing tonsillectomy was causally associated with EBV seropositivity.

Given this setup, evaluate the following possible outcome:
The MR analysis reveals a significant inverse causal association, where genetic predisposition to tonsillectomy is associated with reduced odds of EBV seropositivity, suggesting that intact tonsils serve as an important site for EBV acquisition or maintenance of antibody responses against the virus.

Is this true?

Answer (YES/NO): NO